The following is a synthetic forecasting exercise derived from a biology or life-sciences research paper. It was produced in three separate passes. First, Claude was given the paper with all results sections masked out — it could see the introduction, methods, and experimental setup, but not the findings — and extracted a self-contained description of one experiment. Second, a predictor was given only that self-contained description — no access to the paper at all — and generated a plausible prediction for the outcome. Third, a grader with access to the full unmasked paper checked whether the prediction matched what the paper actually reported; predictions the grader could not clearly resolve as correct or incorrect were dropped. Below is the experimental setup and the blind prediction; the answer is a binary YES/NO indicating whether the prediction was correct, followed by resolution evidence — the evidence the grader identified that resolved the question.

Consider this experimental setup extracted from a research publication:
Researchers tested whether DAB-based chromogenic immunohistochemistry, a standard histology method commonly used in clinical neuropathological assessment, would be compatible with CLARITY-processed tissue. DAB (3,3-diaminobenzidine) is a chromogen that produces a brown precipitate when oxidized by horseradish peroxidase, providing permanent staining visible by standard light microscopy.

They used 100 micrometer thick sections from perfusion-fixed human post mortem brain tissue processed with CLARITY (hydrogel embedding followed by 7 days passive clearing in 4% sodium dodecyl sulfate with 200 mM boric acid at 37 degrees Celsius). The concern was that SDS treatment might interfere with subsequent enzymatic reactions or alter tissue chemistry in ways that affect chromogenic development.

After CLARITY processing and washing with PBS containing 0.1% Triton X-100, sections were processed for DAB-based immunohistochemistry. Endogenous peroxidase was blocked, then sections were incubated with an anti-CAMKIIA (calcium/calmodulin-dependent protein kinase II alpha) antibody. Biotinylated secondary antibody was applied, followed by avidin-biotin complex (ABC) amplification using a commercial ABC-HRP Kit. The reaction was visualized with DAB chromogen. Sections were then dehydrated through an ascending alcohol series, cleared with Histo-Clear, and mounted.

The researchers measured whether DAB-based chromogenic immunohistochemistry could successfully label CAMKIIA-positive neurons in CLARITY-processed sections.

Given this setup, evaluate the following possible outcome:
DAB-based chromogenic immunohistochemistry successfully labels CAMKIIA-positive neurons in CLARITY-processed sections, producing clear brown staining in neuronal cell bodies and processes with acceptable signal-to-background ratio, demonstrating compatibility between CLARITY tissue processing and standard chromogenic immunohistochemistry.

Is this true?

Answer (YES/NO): YES